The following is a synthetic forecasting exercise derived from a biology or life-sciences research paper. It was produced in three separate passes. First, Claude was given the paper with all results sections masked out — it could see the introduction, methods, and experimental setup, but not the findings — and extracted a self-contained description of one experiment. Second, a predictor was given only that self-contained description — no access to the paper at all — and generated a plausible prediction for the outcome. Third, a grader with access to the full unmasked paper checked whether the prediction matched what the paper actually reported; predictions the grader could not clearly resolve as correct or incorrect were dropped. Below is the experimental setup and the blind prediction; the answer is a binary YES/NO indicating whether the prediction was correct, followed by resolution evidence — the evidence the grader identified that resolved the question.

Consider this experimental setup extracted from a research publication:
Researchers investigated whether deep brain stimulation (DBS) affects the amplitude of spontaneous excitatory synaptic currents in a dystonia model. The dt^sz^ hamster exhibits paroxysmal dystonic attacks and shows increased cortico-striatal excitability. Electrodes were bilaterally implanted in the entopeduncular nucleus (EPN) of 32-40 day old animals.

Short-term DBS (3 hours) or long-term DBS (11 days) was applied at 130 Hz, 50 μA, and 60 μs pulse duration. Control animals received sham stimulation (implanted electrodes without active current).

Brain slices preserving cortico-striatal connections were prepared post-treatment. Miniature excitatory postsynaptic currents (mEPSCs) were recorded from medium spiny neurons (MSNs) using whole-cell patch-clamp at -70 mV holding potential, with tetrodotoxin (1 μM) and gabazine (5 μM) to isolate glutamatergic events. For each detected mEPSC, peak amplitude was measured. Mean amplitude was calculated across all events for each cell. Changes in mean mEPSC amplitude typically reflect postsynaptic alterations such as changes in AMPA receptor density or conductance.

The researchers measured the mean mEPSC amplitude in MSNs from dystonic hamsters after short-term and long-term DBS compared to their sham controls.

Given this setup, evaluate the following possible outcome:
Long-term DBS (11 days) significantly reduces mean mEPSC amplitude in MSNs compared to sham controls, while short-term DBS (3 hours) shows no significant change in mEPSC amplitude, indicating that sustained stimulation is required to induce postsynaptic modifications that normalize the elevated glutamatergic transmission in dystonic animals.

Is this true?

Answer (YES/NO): NO